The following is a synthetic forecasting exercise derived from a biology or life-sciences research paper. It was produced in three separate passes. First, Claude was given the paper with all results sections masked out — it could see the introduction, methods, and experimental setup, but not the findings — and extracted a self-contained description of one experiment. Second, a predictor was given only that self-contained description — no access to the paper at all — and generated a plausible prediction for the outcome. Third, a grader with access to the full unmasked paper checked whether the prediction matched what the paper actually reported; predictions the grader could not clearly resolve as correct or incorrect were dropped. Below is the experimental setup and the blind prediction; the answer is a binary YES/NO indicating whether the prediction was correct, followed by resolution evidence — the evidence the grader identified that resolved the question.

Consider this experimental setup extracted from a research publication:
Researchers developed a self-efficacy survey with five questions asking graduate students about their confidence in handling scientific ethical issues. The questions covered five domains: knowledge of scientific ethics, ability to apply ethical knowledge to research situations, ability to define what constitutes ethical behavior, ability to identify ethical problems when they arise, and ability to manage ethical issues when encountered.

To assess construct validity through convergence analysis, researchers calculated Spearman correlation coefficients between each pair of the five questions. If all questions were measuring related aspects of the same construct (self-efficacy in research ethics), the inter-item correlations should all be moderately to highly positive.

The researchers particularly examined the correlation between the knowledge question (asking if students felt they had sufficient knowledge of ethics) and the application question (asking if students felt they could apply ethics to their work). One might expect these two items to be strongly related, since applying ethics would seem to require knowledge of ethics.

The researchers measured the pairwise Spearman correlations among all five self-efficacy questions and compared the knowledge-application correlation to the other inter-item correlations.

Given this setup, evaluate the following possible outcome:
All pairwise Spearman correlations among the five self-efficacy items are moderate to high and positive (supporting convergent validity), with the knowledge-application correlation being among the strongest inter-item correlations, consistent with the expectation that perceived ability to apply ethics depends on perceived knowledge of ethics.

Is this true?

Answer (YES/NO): NO